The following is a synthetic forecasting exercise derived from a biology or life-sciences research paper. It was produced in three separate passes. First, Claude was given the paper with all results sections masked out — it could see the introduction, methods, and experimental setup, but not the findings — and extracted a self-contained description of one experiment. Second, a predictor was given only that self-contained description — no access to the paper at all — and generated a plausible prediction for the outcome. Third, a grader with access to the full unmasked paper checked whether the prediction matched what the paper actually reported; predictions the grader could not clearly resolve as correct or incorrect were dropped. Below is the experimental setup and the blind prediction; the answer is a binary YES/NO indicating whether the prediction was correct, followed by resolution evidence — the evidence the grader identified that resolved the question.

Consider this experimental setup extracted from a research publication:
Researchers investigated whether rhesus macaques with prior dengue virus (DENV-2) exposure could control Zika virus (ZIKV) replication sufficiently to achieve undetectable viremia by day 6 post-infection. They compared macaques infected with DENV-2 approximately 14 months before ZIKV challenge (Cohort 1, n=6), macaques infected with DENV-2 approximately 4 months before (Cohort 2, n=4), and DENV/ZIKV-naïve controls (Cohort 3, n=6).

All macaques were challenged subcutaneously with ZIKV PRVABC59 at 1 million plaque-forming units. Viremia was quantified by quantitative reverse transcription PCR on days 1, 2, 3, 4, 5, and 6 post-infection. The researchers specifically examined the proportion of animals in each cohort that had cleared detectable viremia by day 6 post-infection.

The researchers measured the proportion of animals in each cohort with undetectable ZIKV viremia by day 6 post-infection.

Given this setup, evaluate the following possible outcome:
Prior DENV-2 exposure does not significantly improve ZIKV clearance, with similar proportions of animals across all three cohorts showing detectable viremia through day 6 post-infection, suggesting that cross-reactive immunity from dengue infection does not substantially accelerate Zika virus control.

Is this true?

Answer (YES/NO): NO